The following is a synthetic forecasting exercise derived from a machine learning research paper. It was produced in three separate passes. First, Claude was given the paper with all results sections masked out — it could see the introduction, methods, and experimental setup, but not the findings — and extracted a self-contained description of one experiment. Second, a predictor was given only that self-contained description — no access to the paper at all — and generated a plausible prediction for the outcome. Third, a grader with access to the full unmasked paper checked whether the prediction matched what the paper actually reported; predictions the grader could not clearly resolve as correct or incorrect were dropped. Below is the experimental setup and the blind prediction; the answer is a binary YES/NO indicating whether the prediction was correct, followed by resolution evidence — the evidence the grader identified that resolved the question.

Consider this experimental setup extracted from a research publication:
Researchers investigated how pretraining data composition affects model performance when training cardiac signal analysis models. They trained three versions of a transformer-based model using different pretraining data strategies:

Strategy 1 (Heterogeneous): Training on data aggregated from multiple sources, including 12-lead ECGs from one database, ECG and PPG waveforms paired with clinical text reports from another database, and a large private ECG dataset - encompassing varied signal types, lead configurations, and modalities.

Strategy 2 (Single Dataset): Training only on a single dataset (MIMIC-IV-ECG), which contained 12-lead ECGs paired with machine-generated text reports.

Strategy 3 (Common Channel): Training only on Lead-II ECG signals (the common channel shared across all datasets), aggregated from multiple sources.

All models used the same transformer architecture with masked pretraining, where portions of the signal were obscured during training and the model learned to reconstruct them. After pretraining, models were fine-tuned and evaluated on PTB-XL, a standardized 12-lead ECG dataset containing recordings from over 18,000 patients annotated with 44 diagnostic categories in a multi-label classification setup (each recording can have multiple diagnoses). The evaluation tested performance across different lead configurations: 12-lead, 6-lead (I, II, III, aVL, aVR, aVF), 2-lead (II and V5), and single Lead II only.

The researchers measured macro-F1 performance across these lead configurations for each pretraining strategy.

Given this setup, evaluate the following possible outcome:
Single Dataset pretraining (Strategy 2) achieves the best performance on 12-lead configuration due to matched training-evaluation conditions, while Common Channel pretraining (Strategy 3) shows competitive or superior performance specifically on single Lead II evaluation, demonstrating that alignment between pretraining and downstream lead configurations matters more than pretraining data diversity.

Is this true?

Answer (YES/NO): NO